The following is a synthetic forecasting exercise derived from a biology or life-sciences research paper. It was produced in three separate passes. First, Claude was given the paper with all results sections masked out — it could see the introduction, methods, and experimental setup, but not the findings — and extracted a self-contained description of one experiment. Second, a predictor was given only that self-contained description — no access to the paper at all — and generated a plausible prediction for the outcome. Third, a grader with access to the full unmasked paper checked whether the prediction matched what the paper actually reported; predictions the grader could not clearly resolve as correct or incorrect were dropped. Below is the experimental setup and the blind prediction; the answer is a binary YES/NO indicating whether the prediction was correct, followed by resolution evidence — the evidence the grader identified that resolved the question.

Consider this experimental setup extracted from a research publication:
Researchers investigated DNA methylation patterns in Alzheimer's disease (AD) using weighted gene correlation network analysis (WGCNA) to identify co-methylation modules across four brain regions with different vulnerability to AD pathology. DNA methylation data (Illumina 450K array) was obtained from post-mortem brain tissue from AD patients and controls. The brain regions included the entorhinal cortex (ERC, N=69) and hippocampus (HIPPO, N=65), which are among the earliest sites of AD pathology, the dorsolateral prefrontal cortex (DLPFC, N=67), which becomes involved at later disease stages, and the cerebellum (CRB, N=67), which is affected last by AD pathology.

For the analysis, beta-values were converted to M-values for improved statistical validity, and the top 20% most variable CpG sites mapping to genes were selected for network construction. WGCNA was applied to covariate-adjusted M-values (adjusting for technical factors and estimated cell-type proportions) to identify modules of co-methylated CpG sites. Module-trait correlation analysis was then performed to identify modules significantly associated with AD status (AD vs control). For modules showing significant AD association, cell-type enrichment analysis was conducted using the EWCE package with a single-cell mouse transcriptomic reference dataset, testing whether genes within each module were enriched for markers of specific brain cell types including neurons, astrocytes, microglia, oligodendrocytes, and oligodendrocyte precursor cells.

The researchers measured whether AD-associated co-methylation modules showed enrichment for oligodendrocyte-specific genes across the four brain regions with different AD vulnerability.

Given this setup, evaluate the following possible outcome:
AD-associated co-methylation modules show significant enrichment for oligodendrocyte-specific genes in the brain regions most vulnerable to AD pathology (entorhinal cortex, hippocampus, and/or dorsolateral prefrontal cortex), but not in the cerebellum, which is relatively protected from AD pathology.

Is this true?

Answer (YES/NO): YES